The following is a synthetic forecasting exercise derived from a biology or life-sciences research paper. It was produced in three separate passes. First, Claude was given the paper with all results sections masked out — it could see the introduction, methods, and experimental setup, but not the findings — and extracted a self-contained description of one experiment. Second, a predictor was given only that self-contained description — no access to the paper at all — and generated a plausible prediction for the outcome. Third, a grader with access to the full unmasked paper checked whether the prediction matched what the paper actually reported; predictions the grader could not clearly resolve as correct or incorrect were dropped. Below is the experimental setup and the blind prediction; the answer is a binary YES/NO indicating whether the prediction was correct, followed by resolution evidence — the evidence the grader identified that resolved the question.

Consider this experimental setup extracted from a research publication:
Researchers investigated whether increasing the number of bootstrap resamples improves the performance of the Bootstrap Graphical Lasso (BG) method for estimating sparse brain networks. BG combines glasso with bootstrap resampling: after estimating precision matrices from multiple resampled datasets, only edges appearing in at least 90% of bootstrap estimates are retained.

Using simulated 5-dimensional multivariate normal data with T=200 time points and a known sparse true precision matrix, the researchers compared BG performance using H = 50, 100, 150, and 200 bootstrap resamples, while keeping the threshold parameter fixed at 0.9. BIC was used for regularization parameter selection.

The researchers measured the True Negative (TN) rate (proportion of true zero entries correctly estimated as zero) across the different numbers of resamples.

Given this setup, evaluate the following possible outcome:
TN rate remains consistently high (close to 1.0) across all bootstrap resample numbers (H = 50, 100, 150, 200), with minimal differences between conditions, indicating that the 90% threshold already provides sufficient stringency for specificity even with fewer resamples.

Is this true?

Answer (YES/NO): NO